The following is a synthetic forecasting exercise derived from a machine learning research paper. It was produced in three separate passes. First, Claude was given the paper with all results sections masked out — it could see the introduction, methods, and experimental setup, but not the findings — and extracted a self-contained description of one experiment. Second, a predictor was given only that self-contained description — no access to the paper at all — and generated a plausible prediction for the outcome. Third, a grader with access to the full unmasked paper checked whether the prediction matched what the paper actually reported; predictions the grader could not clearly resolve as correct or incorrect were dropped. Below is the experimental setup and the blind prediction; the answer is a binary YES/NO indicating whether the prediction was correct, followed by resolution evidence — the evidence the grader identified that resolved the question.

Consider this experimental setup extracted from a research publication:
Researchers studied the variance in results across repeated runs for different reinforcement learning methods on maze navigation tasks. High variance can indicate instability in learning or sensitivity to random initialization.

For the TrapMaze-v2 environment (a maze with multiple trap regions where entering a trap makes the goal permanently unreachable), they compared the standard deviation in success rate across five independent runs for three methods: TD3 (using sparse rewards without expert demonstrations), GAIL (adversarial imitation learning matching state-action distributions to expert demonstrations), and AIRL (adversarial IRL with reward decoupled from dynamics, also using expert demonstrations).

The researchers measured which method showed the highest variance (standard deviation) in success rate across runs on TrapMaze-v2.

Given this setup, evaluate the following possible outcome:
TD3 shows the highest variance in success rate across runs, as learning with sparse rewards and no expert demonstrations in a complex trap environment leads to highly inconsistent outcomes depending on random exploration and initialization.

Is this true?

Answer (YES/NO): NO